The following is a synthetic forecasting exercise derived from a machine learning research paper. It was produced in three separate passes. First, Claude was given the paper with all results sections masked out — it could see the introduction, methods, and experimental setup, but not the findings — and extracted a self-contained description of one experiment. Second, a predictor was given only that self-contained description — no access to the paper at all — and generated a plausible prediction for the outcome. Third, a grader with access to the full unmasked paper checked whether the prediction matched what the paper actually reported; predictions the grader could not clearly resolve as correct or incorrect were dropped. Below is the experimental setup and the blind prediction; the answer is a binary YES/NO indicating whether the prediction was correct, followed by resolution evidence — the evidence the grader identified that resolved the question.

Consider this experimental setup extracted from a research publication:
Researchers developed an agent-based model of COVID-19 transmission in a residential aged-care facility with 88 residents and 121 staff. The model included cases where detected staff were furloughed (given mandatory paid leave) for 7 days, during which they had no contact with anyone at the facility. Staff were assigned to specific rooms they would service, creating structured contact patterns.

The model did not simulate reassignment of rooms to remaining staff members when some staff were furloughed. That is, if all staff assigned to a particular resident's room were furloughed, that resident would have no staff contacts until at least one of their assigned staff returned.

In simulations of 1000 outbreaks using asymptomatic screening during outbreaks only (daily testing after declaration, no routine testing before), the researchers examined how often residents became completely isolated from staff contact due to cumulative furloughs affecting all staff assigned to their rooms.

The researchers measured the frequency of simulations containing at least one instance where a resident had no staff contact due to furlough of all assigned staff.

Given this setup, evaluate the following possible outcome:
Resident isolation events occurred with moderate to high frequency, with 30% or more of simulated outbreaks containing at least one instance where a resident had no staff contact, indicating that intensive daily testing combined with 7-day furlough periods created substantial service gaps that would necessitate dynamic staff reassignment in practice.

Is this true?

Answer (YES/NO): NO